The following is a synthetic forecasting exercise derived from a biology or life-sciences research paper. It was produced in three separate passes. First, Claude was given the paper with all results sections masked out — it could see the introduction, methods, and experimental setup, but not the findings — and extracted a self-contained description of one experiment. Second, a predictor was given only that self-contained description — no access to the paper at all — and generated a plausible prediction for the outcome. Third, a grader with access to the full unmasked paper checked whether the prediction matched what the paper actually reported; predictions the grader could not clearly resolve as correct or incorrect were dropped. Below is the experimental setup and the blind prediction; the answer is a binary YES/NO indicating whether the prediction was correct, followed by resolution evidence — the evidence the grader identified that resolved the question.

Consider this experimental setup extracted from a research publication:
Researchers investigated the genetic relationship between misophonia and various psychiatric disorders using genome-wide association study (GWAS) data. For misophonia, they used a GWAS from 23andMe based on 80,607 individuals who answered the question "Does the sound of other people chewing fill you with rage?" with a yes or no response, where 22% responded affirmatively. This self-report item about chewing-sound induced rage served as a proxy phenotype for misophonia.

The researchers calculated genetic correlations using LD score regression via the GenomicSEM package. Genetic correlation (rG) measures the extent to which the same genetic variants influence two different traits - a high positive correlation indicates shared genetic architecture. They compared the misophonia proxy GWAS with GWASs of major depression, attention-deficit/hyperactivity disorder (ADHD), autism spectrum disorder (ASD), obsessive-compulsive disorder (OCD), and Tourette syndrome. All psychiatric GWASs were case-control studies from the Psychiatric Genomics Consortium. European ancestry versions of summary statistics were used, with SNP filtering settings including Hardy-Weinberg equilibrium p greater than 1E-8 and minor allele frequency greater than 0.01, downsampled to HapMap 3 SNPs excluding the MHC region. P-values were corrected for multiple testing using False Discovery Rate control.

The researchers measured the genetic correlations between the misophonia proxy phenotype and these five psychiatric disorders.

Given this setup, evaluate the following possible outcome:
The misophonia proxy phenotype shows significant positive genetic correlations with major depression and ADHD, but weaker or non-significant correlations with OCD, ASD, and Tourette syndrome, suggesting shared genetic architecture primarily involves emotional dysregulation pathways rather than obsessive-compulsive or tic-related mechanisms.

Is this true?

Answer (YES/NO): NO